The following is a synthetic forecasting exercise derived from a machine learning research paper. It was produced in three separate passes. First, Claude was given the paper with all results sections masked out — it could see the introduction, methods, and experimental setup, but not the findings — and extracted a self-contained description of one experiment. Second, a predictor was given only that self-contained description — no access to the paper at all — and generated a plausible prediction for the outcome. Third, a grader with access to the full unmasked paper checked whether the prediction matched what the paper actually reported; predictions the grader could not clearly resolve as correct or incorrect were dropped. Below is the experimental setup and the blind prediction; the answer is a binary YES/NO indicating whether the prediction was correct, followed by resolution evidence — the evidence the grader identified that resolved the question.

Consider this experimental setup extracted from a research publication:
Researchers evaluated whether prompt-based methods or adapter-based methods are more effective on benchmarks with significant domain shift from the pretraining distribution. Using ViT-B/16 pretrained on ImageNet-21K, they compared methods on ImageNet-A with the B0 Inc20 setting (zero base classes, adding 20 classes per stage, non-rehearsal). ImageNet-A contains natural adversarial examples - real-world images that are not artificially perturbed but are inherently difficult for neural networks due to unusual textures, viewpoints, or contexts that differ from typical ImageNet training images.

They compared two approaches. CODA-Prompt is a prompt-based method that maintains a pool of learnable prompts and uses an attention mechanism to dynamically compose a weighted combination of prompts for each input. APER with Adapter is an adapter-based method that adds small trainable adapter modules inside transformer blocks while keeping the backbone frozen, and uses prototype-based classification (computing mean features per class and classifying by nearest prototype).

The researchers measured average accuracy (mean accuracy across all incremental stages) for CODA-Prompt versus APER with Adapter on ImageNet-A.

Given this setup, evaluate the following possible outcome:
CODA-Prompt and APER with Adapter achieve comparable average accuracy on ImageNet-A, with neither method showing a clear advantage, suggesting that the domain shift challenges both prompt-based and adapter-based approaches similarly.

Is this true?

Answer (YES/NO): NO